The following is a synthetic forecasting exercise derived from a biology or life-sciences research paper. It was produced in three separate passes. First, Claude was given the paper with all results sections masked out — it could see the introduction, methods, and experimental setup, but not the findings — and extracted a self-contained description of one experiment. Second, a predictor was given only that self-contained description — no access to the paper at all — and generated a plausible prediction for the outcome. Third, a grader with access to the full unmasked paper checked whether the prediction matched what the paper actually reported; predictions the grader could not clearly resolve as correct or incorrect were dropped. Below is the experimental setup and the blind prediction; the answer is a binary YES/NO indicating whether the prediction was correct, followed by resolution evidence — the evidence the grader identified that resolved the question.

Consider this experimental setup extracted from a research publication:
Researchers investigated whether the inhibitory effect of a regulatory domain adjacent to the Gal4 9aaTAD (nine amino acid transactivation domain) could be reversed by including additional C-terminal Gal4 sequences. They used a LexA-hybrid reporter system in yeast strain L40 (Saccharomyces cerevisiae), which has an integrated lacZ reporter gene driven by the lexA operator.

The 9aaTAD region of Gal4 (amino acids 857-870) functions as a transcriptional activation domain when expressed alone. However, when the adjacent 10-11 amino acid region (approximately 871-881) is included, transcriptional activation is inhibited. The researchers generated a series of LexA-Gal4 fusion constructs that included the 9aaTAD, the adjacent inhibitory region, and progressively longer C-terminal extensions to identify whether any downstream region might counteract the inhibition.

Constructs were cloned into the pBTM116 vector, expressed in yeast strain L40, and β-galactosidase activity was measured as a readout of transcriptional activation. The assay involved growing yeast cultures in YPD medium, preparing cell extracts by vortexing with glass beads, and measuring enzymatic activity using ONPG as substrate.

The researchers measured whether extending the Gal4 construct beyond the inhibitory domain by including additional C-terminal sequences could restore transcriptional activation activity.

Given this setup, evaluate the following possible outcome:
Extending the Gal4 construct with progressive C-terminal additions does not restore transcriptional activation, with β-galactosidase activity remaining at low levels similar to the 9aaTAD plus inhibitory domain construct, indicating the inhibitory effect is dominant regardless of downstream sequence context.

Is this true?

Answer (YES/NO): NO